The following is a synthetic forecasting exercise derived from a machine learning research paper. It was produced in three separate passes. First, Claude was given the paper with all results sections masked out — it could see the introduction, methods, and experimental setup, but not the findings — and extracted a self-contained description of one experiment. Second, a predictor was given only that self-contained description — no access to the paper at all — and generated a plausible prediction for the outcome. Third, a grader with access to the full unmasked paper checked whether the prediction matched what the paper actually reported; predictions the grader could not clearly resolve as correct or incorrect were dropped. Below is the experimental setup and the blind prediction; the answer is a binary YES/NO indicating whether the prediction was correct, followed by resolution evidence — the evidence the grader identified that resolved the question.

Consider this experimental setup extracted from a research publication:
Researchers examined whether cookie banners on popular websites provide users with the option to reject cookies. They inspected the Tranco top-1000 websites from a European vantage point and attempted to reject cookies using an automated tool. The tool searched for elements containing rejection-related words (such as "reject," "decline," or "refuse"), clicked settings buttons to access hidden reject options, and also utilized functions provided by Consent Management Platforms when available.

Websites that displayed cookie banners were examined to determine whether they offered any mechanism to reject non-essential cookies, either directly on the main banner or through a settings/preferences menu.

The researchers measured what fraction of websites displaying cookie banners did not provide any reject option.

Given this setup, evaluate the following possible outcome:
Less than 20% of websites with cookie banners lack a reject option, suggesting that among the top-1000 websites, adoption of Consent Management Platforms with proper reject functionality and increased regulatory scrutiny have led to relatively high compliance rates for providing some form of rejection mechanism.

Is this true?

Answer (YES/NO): YES